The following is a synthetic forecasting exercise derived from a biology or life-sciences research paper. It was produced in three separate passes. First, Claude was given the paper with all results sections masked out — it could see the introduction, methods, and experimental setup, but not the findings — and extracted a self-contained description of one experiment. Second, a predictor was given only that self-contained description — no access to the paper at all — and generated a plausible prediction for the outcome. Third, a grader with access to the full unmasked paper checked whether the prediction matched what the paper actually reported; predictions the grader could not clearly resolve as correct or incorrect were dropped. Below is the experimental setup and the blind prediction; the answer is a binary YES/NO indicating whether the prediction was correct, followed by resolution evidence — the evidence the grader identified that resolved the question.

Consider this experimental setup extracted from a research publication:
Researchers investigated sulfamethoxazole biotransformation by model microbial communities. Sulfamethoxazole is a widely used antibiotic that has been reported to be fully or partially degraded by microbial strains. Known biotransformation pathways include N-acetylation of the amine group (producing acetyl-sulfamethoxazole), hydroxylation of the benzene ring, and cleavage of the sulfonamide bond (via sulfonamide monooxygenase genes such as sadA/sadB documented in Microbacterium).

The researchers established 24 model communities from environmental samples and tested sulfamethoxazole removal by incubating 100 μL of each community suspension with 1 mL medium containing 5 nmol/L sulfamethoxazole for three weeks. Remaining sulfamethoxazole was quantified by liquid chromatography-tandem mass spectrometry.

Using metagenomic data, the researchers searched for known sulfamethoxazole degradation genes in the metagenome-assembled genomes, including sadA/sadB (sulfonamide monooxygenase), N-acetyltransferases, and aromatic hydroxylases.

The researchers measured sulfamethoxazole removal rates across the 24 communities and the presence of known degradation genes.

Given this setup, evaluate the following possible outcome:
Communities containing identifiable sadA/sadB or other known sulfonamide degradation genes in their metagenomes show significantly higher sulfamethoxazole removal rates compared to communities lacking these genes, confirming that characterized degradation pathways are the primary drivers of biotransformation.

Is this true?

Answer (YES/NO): NO